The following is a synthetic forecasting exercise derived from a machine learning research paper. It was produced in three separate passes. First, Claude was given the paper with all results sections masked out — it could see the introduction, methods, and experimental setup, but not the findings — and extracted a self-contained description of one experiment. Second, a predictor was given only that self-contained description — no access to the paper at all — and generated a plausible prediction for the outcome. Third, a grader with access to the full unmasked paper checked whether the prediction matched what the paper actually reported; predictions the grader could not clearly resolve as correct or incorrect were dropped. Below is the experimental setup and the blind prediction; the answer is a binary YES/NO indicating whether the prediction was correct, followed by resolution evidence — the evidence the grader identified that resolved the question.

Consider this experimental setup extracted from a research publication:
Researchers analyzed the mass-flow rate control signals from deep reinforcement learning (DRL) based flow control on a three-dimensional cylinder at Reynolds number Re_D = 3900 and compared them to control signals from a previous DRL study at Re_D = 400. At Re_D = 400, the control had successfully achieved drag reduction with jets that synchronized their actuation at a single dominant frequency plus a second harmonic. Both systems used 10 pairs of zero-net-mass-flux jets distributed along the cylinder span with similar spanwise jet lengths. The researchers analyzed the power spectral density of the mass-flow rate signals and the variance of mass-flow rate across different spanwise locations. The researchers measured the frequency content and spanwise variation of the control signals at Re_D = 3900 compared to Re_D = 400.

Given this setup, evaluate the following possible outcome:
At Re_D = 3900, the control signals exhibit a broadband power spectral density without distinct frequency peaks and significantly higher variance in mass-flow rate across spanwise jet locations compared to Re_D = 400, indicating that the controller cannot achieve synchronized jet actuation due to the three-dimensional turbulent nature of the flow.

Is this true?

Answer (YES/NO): NO